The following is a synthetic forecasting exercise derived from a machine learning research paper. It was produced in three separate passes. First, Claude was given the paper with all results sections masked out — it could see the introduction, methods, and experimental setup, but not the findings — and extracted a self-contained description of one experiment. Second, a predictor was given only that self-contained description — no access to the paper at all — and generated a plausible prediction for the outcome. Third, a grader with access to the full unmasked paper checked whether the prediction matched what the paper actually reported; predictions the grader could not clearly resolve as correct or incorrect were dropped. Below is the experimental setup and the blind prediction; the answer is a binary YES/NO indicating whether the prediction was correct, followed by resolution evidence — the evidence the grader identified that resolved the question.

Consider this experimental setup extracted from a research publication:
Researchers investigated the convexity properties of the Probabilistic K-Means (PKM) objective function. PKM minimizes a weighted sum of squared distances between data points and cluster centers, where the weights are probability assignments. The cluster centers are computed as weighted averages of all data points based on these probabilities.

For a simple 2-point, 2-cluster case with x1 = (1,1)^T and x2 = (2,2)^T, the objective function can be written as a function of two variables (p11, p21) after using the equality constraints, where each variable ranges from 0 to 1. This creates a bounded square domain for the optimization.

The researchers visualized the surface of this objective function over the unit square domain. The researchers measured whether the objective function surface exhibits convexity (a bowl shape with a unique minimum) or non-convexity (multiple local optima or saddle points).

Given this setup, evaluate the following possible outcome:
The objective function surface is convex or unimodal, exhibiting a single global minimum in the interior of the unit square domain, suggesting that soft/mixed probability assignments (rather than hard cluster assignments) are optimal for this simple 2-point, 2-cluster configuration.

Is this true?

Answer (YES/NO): NO